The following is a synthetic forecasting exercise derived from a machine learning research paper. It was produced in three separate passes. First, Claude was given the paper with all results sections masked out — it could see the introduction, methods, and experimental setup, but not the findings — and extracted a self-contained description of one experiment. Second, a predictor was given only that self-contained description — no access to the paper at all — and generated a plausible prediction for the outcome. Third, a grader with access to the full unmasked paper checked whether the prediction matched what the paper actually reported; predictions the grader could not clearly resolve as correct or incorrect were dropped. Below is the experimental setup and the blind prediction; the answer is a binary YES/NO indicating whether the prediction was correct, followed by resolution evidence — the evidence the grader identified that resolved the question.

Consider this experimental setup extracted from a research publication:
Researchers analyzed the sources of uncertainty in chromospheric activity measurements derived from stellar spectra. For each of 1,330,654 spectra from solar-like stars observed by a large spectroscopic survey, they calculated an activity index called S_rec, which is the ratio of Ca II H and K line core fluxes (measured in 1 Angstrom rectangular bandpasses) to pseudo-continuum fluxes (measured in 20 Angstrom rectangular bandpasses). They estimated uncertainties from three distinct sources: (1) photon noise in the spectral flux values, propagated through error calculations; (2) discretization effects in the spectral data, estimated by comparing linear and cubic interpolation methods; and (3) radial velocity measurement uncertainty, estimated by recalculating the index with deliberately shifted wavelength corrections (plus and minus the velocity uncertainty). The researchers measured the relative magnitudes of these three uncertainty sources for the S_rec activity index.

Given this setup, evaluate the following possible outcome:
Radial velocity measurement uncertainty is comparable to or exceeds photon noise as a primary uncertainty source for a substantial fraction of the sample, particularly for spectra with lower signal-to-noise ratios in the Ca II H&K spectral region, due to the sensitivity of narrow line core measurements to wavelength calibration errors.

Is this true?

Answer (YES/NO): NO